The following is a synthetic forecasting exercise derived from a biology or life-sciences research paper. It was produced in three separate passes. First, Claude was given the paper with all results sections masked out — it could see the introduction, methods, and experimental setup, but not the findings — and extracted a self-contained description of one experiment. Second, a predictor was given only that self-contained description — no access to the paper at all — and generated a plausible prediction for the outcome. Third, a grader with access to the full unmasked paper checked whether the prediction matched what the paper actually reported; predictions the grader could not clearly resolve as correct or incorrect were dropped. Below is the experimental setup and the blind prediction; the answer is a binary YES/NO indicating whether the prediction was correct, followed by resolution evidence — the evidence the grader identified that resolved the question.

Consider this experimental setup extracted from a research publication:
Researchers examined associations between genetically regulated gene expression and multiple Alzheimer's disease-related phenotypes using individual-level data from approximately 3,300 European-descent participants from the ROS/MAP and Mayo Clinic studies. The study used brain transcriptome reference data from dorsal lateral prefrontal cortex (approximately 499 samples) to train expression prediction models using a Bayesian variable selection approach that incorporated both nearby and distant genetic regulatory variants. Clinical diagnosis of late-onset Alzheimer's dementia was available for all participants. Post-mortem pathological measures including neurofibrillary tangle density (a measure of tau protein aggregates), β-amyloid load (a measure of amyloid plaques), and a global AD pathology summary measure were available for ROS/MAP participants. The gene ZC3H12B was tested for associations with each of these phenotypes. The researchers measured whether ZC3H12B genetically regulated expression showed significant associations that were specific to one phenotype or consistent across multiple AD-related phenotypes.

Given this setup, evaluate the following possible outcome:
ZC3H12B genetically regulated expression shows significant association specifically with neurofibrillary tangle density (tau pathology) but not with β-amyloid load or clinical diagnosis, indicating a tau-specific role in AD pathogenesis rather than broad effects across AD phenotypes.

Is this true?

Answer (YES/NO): NO